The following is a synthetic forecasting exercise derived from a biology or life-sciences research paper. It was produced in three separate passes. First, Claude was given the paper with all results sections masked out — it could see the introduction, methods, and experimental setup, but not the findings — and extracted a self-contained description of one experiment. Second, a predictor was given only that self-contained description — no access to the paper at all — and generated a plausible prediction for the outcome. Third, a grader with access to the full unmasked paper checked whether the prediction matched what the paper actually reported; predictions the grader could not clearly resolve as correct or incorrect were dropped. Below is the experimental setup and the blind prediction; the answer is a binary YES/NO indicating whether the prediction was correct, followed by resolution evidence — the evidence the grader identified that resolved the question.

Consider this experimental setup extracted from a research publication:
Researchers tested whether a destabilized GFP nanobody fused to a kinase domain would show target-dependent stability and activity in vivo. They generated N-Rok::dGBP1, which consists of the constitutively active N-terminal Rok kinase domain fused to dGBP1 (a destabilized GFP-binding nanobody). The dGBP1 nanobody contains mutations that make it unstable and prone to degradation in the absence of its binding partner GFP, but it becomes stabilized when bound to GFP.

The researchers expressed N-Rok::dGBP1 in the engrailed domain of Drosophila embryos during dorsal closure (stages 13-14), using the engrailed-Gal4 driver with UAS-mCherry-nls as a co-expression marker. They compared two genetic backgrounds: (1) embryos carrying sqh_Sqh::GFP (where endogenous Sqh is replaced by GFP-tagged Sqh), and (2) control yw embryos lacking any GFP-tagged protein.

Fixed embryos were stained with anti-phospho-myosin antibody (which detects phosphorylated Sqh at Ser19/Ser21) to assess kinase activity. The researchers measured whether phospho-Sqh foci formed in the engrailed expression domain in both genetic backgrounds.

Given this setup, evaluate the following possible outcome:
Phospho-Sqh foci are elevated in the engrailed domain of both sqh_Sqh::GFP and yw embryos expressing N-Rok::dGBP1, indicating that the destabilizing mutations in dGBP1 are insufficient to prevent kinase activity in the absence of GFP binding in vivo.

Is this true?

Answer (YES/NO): NO